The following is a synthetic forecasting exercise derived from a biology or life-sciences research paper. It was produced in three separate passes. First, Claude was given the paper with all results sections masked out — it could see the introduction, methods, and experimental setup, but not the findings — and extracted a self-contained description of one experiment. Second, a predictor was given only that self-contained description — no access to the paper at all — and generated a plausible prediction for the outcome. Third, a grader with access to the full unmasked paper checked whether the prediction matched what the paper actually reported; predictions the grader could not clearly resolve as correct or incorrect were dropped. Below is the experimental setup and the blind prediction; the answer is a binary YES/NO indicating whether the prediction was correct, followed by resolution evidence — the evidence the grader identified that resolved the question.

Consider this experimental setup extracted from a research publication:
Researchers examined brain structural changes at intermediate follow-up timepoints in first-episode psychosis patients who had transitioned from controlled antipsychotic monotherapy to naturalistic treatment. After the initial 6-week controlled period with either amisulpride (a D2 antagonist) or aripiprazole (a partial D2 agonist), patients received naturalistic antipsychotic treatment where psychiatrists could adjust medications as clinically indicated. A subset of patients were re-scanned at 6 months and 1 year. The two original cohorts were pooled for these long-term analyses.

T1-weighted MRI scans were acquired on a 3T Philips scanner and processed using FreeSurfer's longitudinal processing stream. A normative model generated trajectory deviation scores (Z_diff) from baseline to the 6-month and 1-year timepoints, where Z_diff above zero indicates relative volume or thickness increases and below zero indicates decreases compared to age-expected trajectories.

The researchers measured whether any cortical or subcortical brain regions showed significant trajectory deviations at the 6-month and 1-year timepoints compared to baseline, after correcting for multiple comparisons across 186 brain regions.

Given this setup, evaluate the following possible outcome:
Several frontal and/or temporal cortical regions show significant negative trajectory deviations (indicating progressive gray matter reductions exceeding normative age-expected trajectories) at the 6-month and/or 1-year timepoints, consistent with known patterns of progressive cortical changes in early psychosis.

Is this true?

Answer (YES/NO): YES